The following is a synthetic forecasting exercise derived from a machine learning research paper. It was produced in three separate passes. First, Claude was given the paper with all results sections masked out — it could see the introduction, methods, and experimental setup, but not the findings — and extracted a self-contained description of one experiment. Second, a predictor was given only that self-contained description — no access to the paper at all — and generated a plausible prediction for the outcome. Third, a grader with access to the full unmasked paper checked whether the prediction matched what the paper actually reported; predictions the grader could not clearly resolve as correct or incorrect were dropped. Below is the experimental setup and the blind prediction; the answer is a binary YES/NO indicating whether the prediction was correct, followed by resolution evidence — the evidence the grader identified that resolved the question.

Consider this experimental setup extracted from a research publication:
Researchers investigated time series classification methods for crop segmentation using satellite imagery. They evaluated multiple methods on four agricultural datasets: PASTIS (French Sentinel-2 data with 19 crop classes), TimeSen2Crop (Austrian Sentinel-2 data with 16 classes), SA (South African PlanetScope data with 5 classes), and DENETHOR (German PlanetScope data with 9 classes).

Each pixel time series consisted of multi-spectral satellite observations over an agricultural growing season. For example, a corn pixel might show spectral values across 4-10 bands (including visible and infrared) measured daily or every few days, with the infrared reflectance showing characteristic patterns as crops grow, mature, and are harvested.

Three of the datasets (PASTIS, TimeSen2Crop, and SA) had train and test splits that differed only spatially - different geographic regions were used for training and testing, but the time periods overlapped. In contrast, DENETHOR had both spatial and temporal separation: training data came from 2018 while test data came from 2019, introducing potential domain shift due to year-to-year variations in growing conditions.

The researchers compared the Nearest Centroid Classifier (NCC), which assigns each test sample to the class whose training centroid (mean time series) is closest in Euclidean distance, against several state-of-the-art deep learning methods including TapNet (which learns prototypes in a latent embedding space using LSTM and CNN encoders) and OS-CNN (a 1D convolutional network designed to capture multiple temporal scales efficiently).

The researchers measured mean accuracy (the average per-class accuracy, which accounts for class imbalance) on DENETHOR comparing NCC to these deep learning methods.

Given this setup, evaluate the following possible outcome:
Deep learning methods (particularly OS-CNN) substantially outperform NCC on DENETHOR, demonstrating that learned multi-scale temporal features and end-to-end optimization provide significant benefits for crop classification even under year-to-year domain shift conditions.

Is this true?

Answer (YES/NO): NO